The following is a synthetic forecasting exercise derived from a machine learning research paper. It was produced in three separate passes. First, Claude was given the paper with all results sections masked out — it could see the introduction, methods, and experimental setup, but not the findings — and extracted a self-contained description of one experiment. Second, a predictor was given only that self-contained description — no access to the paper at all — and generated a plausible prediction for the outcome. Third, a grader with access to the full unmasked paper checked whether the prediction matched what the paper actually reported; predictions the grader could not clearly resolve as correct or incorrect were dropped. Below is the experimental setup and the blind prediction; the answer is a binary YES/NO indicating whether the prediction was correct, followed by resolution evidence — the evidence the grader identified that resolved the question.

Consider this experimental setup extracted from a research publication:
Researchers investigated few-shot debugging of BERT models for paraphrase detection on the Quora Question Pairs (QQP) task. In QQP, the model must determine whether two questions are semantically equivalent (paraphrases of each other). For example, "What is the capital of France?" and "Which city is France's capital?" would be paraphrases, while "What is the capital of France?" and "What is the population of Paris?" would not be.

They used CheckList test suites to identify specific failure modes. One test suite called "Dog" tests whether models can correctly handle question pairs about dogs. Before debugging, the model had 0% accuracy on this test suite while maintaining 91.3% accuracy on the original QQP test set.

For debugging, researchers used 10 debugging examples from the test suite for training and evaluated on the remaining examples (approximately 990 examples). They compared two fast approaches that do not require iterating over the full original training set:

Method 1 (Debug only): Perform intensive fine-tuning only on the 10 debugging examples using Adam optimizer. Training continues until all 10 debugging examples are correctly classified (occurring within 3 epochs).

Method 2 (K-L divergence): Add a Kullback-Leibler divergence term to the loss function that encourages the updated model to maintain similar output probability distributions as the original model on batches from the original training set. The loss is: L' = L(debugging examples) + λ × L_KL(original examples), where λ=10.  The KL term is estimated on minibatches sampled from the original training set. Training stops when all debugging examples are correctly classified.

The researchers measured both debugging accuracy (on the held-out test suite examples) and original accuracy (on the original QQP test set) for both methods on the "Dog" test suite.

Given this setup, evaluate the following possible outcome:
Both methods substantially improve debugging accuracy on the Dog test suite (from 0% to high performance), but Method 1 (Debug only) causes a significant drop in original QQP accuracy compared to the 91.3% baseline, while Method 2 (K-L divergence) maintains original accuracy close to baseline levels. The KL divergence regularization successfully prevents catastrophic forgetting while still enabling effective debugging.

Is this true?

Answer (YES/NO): NO